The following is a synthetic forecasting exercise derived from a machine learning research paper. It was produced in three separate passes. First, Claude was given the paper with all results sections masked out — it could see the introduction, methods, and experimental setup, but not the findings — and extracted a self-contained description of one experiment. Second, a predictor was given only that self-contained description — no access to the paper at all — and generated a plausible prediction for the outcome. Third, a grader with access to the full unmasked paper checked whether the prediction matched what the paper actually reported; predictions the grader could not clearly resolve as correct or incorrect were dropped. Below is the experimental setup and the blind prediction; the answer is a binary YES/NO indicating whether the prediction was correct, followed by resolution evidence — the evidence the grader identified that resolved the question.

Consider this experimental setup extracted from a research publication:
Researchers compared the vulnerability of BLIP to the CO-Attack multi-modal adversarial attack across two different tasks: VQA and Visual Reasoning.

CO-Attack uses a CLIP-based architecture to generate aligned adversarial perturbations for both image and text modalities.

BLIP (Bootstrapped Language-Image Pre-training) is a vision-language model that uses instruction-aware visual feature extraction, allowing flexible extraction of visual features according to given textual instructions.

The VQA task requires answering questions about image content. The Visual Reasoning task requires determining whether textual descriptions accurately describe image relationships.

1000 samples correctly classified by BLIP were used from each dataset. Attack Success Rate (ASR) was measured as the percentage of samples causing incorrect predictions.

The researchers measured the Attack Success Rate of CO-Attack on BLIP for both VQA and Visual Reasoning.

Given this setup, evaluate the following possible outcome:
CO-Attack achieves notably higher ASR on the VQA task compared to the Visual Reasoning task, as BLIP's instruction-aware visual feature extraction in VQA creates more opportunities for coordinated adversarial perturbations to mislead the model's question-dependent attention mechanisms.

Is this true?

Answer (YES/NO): YES